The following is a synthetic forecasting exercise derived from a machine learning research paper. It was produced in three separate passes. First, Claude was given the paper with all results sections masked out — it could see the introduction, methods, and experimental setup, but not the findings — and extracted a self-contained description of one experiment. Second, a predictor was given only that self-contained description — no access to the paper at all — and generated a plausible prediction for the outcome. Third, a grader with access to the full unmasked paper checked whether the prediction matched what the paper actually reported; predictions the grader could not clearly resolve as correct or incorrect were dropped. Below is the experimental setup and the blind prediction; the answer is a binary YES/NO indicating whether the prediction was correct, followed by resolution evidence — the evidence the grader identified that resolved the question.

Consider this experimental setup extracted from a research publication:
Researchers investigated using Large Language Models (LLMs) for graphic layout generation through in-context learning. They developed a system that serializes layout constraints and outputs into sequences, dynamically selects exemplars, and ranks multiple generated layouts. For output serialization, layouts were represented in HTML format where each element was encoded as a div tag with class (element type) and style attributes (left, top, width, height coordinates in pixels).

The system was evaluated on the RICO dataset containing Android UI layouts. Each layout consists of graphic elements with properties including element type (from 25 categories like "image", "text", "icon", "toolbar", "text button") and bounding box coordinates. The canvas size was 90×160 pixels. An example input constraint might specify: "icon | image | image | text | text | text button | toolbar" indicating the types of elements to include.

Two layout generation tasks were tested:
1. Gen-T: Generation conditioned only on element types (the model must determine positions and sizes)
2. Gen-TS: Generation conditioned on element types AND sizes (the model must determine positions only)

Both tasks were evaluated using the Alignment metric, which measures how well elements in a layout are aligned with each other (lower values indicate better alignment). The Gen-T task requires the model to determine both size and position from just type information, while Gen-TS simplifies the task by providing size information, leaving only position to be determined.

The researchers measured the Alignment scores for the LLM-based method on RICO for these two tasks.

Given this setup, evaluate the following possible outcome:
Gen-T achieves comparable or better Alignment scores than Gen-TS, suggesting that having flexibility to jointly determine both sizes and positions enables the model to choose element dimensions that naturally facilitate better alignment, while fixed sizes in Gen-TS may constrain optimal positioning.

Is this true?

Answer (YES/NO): YES